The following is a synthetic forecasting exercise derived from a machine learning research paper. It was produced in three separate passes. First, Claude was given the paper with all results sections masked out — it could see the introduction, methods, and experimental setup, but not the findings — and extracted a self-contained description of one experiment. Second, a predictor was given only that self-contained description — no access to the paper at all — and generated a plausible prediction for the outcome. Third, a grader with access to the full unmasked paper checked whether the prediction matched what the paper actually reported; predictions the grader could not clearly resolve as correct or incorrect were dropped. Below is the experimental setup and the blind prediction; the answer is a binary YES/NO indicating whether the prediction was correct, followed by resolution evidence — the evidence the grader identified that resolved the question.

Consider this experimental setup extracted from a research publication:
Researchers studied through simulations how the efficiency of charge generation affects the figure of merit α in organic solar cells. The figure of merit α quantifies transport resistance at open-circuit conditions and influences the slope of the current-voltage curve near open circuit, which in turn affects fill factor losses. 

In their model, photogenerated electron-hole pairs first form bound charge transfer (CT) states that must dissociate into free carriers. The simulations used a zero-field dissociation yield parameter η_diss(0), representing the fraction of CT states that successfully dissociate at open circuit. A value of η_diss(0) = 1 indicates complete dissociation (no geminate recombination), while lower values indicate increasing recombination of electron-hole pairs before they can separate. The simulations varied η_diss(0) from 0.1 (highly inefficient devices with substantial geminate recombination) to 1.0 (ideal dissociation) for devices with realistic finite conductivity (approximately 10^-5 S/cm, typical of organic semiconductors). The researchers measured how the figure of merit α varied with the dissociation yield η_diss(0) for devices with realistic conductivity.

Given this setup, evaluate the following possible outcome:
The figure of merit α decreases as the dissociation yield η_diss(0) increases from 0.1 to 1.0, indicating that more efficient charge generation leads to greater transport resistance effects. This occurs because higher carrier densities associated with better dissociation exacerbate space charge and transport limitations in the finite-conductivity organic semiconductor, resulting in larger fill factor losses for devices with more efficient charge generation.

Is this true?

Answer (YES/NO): NO